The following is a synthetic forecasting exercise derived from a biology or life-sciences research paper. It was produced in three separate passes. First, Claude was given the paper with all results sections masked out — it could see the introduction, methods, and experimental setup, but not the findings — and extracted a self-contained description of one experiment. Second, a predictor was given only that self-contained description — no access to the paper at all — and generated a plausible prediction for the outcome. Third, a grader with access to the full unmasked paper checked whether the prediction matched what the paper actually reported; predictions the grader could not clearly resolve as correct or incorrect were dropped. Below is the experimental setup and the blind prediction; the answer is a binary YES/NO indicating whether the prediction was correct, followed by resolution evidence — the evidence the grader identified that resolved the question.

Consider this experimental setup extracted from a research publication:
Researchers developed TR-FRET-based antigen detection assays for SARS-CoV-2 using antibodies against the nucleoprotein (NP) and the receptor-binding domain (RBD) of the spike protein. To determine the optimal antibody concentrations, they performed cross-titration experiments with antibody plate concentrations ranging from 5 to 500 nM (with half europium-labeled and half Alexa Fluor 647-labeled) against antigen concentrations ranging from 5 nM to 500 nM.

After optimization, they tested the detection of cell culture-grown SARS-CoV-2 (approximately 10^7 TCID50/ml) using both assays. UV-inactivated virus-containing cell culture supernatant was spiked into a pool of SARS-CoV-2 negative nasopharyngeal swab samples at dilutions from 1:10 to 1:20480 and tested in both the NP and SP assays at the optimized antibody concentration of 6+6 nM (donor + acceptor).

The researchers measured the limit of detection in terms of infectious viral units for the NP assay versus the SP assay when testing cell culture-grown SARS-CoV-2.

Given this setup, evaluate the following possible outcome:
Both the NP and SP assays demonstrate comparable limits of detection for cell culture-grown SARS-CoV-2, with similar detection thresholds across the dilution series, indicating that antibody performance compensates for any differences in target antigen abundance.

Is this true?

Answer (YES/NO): NO